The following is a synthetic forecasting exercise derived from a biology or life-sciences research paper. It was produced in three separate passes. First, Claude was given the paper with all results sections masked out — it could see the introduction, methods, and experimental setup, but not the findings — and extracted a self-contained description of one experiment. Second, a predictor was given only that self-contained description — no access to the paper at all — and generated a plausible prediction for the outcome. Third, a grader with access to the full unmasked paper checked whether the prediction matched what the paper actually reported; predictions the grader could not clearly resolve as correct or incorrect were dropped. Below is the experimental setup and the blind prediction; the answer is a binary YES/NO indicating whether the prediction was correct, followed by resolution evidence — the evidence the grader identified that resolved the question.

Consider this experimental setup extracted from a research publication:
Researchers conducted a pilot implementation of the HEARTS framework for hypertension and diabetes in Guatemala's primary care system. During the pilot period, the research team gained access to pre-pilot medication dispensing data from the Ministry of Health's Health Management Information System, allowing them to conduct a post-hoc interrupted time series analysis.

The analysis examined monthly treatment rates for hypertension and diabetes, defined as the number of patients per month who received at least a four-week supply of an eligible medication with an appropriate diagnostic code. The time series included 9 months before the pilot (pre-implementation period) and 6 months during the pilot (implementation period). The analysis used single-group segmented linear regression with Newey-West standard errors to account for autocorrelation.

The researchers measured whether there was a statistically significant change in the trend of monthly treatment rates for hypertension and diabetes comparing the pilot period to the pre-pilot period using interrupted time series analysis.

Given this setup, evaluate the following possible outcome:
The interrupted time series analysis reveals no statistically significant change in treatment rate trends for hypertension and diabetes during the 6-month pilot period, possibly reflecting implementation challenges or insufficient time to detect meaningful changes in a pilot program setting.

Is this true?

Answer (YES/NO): NO